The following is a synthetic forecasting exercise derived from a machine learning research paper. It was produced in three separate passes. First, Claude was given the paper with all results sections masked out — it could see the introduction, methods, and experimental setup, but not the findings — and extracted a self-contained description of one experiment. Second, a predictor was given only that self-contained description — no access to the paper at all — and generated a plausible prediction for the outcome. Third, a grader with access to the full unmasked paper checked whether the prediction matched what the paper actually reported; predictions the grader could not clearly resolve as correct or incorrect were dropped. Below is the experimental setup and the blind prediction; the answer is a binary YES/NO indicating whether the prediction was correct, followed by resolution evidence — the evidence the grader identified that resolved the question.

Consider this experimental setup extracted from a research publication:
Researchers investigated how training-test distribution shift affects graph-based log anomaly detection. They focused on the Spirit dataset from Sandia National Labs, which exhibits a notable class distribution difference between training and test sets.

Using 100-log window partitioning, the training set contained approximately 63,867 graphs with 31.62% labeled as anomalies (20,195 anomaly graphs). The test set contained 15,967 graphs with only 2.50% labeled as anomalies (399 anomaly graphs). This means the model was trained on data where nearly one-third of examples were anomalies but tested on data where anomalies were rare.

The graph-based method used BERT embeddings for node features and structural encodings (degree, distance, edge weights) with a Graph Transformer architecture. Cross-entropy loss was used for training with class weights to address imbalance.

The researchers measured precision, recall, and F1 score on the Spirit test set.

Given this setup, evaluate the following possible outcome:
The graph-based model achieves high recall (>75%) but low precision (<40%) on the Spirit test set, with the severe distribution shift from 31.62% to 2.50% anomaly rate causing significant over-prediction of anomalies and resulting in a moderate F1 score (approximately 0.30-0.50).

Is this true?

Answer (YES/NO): NO